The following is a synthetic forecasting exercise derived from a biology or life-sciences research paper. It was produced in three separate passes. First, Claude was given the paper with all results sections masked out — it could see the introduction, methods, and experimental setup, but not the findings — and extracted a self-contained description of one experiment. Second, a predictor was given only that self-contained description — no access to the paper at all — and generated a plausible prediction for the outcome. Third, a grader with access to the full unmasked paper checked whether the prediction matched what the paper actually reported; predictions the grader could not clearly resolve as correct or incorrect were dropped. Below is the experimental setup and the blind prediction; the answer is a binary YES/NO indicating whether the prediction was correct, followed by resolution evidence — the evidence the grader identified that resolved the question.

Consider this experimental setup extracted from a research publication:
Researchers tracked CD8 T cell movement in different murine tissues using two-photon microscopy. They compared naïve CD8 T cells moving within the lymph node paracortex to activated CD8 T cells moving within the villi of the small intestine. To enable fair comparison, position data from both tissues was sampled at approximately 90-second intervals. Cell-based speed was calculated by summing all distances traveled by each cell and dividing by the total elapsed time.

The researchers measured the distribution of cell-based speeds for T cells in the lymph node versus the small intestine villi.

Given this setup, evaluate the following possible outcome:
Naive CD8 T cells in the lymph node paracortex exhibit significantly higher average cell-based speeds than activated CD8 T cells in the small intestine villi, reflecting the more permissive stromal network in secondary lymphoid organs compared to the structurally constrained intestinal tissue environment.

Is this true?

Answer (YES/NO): YES